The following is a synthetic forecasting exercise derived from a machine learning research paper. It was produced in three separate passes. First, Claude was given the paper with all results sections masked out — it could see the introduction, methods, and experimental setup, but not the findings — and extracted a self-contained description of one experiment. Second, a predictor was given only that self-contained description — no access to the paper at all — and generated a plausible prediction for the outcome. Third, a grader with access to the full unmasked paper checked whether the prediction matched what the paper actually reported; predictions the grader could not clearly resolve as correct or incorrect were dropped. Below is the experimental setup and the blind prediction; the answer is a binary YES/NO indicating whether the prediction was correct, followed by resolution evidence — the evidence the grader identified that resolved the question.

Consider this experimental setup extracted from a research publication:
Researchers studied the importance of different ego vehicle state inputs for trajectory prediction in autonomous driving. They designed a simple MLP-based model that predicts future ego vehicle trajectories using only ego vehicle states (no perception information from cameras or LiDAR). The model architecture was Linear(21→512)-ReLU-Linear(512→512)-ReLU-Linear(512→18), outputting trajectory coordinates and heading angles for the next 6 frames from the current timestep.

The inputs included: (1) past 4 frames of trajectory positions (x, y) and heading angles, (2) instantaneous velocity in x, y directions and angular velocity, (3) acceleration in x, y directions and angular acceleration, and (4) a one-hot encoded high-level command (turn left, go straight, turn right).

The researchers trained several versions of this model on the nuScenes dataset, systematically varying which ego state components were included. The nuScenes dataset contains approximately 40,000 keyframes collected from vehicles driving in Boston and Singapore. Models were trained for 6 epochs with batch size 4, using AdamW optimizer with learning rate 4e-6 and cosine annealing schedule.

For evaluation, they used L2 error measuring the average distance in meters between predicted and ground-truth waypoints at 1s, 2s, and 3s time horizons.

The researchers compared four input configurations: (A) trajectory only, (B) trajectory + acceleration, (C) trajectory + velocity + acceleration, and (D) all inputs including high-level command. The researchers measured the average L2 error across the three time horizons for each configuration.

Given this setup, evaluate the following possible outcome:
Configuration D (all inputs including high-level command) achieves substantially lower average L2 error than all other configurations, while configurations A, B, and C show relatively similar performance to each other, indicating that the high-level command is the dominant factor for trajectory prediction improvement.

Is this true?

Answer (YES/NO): NO